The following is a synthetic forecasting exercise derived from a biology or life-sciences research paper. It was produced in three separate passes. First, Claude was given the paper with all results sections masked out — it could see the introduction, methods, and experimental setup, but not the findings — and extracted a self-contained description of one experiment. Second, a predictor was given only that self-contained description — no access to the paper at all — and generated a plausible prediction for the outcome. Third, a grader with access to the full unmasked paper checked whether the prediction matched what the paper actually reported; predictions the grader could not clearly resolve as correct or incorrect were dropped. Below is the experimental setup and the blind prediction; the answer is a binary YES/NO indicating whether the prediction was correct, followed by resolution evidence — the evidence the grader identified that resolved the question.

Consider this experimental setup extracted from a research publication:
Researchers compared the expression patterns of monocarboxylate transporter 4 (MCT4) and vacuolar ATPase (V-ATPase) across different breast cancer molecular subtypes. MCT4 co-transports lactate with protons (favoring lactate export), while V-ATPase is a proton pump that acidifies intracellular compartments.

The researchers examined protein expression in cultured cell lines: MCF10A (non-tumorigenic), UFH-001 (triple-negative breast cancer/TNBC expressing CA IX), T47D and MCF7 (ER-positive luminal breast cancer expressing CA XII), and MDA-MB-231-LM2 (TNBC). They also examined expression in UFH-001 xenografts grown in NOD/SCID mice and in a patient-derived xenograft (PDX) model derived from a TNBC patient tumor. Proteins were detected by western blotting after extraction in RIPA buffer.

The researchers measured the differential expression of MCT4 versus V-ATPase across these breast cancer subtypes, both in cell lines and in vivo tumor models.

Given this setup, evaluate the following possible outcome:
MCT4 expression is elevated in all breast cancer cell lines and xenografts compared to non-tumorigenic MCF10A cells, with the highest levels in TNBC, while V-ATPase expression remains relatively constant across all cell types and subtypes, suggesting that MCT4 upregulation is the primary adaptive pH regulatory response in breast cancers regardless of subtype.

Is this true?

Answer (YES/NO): NO